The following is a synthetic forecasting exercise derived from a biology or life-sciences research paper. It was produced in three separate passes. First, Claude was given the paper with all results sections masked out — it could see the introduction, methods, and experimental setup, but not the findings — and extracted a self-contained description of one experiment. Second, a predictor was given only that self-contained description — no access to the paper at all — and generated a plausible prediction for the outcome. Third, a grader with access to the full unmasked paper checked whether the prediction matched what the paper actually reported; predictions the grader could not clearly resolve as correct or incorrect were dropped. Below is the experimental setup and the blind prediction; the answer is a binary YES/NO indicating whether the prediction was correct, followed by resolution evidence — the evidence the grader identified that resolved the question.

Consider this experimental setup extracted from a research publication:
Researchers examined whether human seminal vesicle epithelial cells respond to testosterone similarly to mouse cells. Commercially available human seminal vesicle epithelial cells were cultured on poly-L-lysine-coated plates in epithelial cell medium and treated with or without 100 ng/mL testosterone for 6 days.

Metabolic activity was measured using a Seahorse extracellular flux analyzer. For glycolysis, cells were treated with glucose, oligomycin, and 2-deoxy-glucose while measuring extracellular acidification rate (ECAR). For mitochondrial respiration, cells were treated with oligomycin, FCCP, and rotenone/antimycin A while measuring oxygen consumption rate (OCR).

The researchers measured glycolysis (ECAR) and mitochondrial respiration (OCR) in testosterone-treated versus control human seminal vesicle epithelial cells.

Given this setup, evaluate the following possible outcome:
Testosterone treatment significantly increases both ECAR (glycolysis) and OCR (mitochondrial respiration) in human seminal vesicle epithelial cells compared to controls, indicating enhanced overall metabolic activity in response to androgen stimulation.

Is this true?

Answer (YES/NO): NO